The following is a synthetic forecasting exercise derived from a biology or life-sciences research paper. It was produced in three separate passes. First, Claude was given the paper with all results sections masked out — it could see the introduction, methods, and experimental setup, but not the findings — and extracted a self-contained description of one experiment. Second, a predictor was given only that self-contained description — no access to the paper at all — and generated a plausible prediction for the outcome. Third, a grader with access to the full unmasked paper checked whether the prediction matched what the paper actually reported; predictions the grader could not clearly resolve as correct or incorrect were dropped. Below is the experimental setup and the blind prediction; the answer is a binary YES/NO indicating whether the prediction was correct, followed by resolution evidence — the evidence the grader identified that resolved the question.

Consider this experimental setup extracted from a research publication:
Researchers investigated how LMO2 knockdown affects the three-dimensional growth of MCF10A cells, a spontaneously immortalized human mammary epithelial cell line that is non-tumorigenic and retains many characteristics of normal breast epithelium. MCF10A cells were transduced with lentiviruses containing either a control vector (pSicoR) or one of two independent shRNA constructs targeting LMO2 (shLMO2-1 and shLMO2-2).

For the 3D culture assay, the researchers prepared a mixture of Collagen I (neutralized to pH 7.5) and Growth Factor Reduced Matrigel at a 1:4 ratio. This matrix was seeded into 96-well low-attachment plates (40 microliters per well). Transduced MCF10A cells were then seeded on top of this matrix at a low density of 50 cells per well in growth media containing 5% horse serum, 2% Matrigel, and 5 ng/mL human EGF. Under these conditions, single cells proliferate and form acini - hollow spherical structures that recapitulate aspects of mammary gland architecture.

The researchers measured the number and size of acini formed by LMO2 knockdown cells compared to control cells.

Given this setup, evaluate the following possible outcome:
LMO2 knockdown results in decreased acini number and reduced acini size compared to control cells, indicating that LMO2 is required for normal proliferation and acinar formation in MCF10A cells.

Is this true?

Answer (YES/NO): NO